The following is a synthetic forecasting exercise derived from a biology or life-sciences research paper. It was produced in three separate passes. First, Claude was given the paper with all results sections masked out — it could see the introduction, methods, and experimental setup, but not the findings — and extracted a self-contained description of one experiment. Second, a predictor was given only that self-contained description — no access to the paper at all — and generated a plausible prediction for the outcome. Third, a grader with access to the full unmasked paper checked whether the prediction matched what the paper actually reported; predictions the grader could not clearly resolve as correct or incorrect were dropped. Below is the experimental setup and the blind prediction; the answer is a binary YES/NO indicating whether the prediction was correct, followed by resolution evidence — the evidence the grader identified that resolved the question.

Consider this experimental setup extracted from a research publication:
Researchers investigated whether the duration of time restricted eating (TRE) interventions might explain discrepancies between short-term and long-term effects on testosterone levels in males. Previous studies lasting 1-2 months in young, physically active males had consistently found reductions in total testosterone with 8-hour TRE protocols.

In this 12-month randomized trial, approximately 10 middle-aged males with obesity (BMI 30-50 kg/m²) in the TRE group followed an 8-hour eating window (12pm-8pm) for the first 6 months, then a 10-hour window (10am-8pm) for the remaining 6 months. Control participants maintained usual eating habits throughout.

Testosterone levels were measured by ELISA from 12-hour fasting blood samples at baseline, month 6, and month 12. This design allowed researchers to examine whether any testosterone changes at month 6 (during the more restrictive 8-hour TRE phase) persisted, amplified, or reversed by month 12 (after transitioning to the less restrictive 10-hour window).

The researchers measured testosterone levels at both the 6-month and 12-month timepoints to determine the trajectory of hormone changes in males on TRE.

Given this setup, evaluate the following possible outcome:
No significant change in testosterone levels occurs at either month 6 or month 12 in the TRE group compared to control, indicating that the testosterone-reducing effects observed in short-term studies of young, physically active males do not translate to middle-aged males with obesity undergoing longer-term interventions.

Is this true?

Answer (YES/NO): YES